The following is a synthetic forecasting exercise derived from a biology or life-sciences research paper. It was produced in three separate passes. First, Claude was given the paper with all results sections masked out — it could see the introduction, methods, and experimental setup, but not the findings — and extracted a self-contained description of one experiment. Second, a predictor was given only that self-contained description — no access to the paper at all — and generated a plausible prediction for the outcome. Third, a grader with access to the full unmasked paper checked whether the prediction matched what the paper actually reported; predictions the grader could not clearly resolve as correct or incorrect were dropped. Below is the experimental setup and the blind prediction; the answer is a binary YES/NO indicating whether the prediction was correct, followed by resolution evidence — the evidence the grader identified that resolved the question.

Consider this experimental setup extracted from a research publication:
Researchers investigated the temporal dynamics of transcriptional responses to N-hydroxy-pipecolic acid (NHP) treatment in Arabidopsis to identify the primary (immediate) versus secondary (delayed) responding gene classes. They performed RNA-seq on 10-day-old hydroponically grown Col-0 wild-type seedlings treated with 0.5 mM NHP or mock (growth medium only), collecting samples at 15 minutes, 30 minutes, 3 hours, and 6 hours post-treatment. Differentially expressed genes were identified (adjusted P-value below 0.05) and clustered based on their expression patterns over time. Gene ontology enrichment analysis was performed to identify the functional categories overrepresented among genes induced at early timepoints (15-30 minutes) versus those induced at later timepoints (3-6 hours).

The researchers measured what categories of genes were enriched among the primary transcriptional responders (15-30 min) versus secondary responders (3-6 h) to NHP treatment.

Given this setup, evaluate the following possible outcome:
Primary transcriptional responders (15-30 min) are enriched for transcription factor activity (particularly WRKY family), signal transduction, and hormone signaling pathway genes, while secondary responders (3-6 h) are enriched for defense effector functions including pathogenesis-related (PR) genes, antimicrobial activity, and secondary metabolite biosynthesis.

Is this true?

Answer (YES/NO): NO